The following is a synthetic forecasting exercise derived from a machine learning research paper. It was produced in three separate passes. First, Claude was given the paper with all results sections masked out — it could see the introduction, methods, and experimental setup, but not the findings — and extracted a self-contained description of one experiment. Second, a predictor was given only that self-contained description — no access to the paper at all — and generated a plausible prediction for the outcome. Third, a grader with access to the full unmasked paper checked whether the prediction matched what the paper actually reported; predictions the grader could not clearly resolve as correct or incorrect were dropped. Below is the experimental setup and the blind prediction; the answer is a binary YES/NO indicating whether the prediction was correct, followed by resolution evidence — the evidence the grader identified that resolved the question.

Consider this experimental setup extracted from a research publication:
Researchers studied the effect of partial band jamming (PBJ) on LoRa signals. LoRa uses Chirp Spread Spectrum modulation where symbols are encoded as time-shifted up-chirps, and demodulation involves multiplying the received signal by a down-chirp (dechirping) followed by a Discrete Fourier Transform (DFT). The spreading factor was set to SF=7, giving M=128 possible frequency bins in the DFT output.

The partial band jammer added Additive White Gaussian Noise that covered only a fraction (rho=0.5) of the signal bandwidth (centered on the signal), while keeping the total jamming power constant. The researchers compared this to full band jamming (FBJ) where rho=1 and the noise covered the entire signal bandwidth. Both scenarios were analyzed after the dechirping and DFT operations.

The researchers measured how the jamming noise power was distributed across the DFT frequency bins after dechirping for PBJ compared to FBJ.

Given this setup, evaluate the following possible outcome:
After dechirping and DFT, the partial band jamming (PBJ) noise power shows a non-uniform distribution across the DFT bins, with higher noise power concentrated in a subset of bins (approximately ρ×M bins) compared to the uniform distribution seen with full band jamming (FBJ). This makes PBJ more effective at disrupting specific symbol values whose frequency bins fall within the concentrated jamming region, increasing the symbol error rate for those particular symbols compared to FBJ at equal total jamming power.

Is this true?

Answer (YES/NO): NO